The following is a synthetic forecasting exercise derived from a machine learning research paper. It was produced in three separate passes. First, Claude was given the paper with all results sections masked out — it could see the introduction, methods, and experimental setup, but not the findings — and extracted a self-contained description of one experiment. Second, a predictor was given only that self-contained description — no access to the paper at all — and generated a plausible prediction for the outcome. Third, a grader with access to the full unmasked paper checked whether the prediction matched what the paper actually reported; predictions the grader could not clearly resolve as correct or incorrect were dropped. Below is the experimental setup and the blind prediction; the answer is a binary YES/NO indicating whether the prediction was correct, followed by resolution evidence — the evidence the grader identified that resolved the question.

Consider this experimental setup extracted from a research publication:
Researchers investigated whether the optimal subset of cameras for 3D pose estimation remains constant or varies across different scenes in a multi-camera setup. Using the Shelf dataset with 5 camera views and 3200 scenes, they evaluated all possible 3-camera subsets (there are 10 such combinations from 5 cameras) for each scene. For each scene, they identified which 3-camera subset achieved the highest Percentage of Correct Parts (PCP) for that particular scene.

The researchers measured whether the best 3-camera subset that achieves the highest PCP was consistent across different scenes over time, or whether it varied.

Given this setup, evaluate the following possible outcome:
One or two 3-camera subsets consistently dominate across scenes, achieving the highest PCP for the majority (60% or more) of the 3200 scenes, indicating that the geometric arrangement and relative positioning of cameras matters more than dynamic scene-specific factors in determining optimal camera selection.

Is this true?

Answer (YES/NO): NO